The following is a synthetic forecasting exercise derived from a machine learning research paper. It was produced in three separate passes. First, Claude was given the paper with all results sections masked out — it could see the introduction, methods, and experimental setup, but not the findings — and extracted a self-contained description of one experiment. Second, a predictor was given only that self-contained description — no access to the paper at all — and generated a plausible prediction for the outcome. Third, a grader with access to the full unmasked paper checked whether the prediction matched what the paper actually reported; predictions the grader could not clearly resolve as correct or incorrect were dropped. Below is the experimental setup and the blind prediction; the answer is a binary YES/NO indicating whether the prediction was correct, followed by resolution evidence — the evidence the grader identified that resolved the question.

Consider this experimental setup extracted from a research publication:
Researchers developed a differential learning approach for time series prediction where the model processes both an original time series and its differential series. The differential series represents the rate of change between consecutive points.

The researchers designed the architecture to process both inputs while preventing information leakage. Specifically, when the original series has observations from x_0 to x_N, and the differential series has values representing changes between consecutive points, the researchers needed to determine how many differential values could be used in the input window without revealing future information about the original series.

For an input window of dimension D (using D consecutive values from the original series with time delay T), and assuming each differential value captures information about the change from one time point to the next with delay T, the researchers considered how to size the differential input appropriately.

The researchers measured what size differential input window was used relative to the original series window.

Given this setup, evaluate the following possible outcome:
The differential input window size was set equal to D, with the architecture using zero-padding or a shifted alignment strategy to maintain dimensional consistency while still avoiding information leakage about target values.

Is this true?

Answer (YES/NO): NO